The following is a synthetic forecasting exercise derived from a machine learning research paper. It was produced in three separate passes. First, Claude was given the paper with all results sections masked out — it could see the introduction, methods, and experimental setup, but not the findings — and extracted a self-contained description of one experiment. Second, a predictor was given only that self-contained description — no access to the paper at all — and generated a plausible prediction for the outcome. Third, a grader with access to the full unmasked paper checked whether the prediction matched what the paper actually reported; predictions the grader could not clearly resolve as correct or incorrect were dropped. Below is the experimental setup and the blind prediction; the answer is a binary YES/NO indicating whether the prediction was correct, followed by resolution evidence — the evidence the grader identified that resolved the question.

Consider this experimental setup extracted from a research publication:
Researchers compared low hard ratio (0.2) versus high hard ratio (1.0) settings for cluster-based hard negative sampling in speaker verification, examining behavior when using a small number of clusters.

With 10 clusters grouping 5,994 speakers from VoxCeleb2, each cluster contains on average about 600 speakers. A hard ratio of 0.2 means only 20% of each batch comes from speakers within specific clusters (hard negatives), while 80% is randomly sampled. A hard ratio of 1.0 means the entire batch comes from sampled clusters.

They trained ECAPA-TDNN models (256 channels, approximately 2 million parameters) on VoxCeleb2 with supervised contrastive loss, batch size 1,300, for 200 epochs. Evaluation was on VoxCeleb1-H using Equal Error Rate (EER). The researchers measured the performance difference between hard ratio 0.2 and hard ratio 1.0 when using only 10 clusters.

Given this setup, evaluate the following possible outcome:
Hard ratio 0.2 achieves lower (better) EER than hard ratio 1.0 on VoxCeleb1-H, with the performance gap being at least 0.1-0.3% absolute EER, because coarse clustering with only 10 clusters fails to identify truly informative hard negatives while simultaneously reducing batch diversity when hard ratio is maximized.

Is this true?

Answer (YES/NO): NO